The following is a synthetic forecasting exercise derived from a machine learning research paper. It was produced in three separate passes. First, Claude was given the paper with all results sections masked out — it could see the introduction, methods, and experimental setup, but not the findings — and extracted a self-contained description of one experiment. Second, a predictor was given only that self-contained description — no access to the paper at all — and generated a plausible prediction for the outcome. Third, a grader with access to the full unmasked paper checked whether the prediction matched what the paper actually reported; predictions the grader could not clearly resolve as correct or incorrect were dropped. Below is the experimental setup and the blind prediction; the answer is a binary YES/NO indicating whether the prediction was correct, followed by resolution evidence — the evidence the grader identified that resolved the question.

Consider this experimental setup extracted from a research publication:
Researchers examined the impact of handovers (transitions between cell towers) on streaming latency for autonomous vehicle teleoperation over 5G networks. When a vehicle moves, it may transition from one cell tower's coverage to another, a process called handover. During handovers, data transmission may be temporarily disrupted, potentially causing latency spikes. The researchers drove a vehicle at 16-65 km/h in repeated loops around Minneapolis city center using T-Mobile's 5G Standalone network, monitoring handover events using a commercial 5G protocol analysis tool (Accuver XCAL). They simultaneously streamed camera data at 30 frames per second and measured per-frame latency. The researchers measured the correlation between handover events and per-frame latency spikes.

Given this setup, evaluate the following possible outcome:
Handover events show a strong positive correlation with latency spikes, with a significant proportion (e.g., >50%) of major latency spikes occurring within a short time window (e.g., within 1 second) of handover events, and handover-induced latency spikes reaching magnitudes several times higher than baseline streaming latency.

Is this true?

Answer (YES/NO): NO